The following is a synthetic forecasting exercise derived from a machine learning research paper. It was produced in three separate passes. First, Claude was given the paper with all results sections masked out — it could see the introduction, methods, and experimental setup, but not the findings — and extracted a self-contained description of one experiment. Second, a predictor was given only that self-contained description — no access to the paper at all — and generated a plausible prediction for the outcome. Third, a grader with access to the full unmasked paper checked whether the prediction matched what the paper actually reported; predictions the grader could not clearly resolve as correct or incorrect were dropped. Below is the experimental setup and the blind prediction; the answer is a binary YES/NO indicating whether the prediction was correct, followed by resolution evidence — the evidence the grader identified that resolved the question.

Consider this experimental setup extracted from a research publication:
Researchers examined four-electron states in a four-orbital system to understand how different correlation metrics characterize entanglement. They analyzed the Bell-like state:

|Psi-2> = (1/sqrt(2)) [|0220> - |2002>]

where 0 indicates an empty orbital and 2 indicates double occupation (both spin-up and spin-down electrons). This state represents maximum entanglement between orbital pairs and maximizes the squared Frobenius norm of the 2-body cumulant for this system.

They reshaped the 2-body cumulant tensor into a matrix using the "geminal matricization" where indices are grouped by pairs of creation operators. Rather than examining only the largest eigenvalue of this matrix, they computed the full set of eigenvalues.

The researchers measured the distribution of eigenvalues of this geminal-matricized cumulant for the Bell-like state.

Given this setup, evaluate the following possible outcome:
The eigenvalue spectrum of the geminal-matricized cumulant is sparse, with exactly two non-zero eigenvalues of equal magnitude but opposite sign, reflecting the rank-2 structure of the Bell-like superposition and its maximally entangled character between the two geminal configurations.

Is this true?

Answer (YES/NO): NO